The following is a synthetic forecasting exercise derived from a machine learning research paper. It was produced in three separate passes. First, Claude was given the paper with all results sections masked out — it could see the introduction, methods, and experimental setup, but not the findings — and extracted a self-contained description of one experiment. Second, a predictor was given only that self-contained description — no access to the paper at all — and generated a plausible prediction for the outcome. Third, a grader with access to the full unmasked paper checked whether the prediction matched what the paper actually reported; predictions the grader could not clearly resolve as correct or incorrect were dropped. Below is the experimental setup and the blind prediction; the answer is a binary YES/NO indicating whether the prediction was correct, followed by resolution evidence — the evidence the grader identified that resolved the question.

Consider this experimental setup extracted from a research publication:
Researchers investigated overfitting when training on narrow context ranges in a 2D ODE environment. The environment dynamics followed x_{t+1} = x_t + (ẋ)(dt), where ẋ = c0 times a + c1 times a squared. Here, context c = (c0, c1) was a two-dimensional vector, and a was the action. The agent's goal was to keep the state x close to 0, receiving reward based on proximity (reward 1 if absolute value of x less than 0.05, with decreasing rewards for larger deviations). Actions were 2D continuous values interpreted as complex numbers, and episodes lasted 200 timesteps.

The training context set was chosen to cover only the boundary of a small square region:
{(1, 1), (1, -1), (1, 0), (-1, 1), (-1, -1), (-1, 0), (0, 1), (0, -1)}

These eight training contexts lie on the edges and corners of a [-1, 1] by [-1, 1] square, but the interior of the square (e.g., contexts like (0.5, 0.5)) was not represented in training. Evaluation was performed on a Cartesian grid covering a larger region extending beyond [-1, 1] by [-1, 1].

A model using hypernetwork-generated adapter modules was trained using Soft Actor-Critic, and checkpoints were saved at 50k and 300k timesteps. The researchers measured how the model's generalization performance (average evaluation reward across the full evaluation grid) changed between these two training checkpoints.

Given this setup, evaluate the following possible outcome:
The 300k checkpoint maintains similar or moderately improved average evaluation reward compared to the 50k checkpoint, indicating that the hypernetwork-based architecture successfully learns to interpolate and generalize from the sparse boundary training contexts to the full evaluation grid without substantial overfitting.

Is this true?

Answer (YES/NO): NO